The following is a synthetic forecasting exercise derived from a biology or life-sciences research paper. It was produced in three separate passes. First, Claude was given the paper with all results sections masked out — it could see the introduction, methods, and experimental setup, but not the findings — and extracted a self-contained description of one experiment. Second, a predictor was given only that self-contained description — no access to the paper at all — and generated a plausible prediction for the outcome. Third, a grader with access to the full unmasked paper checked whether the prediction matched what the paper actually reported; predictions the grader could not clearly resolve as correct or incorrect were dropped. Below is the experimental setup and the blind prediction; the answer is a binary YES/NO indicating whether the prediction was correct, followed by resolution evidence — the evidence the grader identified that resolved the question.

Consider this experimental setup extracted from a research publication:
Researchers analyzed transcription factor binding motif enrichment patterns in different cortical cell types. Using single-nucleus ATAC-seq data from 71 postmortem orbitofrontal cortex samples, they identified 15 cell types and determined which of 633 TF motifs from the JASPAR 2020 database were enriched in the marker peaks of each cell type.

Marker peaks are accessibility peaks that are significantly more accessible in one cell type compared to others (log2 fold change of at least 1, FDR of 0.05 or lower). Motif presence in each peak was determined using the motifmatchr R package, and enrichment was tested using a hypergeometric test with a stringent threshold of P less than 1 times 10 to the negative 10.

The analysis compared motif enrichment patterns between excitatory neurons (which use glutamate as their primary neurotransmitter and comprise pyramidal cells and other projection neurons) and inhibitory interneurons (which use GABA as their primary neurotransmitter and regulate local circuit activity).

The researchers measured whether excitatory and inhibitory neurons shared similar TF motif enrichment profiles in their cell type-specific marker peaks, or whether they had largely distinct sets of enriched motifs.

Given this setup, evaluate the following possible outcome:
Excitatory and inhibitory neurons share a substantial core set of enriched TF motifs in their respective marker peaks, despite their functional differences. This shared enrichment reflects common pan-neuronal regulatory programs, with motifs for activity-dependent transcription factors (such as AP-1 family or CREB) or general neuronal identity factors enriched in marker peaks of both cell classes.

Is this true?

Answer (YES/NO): NO